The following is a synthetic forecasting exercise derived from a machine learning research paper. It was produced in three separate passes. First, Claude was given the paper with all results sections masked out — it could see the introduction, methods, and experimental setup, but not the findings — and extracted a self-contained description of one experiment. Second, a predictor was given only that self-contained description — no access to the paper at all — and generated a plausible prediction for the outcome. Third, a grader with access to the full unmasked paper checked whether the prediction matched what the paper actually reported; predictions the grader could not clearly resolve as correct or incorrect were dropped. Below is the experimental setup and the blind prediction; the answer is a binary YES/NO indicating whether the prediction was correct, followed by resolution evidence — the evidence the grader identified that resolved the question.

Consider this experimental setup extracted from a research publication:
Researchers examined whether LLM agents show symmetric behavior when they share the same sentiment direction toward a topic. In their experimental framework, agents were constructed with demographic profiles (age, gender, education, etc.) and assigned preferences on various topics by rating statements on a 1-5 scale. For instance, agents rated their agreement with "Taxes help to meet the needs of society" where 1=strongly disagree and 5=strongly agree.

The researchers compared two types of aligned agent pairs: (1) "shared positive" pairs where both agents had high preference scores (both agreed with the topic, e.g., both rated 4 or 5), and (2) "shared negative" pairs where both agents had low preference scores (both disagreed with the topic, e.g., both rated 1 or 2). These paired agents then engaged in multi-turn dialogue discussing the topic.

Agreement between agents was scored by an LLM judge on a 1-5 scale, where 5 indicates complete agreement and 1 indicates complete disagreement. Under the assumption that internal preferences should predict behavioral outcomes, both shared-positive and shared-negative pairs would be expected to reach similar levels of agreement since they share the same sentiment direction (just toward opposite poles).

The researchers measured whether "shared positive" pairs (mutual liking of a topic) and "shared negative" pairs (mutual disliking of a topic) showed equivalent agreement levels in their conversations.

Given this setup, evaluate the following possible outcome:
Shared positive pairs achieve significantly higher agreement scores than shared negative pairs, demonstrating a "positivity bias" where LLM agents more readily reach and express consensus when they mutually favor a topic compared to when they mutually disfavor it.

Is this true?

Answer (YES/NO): YES